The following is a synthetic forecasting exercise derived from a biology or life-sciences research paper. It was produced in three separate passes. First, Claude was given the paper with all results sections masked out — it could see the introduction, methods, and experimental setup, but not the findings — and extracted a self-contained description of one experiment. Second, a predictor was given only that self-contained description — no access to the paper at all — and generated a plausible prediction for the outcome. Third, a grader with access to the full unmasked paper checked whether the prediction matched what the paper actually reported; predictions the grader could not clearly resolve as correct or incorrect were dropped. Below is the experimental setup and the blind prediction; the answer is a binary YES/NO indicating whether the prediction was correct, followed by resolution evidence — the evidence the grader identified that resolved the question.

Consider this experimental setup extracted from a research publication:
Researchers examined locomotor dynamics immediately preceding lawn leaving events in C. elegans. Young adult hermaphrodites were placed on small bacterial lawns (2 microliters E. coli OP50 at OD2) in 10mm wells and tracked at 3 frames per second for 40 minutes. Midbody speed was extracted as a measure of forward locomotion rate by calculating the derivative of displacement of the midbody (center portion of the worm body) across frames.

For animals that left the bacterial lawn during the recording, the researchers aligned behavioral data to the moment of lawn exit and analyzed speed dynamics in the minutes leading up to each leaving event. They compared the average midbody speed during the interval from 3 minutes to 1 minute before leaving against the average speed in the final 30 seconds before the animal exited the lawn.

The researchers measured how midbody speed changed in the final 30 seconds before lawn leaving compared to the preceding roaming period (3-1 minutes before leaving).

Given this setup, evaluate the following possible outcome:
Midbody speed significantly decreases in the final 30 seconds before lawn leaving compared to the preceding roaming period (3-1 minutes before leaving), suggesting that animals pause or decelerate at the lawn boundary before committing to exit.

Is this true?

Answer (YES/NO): NO